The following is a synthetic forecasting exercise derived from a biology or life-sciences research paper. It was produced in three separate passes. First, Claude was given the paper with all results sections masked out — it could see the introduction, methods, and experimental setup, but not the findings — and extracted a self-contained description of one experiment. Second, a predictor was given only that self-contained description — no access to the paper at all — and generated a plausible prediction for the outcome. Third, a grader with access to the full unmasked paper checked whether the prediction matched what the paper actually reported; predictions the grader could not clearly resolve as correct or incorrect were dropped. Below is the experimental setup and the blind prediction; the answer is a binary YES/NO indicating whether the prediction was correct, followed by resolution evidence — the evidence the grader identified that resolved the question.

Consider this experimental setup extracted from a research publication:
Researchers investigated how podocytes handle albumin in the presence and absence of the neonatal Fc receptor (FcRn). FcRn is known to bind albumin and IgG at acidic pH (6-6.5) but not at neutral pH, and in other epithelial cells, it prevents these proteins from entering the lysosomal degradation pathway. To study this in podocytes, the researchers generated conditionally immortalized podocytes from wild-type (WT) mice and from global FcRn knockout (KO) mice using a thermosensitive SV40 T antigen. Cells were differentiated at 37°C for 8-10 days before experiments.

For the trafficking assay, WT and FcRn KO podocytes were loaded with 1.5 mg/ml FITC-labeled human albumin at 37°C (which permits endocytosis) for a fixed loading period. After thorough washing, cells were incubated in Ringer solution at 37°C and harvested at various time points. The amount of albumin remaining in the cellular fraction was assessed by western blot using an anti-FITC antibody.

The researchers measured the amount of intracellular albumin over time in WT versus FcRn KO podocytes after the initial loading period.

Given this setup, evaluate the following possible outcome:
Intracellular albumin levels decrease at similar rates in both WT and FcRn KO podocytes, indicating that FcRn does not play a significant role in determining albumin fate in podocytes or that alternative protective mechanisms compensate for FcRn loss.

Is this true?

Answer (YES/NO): YES